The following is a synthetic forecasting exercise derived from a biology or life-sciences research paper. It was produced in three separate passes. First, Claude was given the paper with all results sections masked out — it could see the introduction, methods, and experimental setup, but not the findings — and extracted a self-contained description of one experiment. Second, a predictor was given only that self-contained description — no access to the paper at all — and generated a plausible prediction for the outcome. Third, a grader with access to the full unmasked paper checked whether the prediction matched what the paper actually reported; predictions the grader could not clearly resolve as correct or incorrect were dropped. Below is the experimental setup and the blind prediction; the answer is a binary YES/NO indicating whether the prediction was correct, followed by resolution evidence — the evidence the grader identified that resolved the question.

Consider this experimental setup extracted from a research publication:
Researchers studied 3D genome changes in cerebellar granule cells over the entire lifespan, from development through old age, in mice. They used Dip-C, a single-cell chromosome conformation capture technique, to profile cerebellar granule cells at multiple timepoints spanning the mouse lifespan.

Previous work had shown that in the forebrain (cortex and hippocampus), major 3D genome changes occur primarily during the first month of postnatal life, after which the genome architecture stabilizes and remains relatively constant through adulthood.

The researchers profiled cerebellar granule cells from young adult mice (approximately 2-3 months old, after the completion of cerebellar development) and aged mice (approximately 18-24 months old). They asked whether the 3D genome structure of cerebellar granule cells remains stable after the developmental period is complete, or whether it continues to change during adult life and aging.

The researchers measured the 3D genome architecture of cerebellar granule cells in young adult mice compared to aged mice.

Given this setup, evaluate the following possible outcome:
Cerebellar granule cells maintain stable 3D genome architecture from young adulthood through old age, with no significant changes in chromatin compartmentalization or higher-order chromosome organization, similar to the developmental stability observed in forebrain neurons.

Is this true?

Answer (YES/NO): NO